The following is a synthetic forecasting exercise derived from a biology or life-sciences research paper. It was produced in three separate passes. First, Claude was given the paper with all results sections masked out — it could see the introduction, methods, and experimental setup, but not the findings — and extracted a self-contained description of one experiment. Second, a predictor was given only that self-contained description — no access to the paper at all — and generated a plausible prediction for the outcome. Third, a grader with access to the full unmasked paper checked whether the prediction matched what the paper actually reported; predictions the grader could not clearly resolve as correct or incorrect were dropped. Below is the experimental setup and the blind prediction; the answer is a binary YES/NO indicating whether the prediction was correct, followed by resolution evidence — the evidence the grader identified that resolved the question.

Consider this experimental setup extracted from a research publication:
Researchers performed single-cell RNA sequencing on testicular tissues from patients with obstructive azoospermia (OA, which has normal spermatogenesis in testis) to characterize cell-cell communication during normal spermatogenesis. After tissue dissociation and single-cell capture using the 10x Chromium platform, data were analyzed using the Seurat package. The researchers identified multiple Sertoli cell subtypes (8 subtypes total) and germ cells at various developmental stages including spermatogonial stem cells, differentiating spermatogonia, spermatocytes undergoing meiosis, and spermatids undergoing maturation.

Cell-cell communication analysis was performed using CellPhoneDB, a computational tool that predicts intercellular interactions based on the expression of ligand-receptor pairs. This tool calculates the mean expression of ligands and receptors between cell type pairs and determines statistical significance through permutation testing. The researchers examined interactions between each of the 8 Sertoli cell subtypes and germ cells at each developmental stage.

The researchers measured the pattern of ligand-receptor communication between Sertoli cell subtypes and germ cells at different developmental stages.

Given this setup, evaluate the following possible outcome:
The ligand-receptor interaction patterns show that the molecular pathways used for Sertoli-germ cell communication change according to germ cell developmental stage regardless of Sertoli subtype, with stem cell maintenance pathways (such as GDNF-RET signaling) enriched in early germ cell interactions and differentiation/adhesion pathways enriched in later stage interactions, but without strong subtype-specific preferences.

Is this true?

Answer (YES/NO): NO